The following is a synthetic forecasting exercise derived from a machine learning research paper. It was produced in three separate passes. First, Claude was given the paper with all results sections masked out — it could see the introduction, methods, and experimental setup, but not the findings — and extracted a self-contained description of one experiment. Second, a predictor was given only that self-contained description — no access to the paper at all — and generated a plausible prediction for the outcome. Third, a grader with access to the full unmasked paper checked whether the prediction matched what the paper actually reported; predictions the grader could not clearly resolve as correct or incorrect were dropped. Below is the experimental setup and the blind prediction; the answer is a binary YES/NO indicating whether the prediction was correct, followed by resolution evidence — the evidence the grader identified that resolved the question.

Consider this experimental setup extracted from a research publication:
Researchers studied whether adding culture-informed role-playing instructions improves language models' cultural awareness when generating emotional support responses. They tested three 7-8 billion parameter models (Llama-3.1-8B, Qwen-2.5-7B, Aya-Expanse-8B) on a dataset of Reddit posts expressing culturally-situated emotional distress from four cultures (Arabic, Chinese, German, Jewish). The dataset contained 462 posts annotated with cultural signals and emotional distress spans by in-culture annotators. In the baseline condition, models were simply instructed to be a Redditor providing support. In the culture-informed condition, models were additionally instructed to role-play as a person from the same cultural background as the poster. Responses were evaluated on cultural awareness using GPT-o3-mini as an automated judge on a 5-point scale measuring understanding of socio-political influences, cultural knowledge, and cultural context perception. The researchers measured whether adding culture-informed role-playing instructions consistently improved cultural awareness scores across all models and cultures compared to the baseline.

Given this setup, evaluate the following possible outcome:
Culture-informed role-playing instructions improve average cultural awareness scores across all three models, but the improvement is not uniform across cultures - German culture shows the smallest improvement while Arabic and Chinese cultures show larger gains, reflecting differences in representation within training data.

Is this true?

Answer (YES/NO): NO